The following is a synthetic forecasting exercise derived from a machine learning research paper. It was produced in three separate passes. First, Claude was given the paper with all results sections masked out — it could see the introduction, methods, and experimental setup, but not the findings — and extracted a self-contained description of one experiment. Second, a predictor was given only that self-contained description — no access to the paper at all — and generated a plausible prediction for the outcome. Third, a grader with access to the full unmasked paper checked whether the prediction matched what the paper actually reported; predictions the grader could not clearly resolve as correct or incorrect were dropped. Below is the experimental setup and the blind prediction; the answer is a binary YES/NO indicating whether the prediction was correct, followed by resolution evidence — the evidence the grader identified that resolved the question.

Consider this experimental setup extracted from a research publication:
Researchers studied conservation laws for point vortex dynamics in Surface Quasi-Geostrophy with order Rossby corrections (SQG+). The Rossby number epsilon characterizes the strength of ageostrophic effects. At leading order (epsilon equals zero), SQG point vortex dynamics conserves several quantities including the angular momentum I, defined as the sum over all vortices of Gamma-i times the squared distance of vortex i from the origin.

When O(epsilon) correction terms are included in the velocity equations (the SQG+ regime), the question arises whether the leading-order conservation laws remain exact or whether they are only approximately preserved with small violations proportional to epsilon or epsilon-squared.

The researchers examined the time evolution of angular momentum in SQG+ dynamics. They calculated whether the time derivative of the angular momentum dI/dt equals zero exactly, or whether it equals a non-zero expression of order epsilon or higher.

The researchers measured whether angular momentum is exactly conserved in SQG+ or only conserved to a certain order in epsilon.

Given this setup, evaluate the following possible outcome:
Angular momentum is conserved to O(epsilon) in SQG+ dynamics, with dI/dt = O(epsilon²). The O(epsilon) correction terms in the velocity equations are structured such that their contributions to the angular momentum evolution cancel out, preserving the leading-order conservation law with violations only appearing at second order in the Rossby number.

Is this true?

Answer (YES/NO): NO